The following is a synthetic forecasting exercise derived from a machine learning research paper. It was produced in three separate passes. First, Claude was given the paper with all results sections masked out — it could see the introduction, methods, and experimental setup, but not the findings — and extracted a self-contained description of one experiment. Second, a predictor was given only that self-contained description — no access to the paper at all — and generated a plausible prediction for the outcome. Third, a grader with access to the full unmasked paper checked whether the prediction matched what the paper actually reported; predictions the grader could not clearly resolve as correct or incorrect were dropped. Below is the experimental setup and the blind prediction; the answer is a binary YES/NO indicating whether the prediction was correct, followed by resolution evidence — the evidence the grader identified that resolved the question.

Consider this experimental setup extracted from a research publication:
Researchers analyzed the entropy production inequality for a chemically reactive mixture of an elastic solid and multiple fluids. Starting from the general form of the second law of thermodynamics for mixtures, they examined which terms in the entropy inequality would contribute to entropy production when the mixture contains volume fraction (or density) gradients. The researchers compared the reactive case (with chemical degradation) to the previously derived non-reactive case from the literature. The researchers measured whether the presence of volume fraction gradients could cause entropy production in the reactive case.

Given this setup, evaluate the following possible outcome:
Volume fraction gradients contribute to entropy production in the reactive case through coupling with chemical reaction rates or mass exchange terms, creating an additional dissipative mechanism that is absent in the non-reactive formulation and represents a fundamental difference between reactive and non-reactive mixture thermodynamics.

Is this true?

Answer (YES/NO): YES